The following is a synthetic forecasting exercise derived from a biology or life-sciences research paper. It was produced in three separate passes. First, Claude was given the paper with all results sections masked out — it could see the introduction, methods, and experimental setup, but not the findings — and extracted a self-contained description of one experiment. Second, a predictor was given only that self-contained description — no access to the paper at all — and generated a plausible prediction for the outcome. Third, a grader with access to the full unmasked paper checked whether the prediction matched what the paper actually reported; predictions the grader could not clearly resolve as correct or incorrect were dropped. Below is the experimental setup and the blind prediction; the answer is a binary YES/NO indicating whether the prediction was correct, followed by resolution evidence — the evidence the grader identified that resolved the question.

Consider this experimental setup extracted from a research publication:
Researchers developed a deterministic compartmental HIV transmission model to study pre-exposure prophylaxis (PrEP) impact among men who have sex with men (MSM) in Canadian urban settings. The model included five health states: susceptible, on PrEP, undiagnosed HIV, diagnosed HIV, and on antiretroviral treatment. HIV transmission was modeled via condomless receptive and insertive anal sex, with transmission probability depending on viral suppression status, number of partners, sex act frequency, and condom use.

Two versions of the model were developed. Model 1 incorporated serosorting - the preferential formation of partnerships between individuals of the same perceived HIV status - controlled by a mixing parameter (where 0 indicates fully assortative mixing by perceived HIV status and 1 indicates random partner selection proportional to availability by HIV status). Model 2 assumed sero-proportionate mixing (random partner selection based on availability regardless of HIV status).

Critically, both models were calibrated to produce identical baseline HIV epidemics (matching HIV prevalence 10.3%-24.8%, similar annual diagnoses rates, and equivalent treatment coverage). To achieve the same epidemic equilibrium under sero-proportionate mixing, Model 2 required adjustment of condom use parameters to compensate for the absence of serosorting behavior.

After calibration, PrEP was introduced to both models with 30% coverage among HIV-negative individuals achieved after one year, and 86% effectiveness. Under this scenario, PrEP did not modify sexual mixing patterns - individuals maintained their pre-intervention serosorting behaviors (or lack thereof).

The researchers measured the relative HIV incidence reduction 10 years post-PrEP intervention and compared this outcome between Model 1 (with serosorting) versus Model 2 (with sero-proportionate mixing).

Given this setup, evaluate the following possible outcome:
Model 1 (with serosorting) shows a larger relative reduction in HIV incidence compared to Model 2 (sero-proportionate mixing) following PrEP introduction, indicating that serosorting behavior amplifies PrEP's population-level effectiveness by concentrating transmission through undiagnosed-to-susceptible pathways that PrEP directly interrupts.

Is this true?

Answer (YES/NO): NO